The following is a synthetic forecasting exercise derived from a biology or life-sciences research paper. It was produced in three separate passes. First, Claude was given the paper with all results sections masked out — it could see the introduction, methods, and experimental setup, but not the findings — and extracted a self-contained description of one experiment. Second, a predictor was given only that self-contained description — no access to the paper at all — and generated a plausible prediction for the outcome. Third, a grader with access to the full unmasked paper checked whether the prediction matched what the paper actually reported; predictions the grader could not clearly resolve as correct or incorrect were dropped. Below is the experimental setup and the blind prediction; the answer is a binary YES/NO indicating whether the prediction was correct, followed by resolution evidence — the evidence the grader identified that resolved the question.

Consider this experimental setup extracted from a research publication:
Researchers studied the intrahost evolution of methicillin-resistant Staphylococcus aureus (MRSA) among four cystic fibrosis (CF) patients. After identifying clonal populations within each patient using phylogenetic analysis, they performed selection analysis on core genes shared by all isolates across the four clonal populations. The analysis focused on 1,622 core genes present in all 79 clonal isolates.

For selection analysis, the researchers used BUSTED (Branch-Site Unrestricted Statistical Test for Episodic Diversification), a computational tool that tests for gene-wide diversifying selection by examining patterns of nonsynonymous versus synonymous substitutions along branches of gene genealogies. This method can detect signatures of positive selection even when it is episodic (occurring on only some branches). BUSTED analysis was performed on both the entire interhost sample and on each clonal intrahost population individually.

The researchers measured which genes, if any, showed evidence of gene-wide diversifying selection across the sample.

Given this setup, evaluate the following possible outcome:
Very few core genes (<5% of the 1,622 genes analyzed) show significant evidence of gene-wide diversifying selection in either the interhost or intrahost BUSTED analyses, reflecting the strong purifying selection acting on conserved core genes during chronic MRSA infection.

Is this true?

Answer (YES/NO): YES